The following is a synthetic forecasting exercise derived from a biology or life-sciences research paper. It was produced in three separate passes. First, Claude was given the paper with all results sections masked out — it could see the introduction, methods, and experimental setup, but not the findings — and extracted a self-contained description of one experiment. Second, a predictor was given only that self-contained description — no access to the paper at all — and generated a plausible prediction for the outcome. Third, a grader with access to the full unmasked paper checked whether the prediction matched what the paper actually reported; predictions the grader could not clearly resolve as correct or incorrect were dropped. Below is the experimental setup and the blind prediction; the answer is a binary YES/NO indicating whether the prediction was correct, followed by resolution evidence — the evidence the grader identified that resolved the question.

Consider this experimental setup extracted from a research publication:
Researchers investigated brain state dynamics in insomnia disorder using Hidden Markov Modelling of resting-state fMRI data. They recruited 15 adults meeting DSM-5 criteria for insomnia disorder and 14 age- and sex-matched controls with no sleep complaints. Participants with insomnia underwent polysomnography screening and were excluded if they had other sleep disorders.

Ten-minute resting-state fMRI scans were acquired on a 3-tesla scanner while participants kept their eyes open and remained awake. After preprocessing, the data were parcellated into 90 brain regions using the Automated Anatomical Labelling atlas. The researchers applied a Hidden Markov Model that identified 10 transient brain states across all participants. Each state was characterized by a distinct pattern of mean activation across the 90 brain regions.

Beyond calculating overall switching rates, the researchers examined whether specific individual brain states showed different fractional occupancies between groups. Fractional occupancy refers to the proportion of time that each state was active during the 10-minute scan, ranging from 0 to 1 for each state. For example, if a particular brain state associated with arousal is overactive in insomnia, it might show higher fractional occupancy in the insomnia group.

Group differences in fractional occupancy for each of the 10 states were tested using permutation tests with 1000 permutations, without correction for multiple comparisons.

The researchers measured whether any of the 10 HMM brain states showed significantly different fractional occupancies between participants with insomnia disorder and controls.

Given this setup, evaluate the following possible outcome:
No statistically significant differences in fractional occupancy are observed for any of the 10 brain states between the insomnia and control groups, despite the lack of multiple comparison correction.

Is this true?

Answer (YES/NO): NO